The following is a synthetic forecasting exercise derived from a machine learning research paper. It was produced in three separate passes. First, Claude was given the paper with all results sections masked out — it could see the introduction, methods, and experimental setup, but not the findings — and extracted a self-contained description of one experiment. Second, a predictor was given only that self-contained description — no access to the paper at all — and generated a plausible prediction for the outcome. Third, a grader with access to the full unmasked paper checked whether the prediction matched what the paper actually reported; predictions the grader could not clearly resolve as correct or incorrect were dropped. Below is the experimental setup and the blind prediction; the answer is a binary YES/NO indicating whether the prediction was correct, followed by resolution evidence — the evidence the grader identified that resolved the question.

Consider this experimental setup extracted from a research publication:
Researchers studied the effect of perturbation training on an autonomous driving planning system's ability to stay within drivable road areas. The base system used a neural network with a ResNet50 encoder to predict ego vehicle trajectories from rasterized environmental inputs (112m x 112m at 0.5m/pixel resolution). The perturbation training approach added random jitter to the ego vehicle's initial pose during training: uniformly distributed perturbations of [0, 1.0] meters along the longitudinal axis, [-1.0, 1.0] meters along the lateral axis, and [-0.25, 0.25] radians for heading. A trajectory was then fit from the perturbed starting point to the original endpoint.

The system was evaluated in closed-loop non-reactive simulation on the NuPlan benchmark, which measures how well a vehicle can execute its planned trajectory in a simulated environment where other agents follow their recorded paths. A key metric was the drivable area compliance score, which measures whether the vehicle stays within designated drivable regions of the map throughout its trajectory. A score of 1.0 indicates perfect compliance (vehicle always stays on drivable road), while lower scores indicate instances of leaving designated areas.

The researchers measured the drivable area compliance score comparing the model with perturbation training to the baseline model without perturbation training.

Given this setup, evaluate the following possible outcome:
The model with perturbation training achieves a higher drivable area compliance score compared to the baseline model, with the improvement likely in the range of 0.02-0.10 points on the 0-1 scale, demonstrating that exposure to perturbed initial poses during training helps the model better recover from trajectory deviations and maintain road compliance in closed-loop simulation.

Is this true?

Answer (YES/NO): NO